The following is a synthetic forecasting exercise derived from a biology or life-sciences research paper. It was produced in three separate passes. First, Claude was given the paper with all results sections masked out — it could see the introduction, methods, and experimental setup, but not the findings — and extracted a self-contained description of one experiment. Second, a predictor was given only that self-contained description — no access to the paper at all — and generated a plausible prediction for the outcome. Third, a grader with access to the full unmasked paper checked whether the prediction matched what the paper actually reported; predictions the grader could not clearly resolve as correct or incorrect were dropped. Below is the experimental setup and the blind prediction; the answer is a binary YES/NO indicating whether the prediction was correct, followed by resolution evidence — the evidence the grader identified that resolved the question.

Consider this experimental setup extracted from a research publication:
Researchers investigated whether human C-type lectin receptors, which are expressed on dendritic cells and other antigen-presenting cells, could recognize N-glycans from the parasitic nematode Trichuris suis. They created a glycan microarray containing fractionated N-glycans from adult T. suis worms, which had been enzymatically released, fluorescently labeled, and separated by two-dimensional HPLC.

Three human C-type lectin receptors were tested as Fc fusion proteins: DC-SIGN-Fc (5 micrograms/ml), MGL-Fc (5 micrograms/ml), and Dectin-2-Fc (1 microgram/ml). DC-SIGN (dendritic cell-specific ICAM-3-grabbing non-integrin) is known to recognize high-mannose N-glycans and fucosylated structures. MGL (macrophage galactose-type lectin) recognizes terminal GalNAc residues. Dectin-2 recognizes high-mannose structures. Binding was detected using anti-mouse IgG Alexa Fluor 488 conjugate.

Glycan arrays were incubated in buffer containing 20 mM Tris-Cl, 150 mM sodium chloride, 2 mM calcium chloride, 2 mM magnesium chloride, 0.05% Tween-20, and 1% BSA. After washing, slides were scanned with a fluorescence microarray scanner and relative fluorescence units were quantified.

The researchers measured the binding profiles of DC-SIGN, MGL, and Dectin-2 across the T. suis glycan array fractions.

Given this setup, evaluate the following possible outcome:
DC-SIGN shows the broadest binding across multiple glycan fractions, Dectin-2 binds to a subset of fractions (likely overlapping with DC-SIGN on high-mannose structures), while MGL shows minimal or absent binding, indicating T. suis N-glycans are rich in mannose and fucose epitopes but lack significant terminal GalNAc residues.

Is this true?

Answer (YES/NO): NO